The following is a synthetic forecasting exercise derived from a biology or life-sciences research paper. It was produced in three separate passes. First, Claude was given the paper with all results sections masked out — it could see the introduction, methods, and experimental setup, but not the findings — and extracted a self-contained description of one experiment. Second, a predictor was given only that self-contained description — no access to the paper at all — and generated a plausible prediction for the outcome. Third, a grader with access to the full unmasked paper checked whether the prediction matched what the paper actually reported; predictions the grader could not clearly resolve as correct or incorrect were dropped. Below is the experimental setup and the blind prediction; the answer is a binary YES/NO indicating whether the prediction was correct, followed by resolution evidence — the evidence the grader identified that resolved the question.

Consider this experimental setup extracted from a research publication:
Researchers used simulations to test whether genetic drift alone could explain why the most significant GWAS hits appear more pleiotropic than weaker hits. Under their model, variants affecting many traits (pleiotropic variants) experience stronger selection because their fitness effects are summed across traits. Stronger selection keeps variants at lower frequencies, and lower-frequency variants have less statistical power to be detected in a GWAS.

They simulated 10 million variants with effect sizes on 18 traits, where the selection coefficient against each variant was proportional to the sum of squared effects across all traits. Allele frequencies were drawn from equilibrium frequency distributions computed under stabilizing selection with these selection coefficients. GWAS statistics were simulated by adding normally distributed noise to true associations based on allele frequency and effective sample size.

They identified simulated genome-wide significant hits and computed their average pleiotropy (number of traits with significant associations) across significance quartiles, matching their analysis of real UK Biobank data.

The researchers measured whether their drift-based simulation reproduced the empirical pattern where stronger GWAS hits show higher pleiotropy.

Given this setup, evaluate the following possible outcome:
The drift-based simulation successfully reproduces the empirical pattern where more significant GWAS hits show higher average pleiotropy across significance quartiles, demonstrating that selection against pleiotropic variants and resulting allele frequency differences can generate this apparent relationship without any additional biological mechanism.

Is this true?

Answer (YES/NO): YES